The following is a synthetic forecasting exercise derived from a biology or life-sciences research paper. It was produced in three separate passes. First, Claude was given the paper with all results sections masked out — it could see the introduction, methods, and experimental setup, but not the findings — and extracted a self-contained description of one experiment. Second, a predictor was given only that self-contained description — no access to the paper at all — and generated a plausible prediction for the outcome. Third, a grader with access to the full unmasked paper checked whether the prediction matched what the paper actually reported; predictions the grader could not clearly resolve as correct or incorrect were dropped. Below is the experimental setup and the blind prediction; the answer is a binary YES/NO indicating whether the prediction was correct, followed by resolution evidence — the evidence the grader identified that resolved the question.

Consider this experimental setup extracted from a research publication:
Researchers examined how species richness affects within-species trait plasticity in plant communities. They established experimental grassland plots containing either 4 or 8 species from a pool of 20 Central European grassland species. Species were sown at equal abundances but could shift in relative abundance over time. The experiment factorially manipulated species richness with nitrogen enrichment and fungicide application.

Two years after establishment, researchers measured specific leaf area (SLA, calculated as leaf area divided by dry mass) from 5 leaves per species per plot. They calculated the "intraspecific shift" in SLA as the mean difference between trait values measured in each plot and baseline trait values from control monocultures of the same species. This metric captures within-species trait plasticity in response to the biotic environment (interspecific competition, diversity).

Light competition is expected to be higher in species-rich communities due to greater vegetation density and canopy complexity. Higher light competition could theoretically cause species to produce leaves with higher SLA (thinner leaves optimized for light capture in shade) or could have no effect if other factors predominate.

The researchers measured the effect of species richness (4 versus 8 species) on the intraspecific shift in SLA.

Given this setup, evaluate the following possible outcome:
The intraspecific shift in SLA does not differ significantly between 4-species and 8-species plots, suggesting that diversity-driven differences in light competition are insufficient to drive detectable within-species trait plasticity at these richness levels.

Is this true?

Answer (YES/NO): NO